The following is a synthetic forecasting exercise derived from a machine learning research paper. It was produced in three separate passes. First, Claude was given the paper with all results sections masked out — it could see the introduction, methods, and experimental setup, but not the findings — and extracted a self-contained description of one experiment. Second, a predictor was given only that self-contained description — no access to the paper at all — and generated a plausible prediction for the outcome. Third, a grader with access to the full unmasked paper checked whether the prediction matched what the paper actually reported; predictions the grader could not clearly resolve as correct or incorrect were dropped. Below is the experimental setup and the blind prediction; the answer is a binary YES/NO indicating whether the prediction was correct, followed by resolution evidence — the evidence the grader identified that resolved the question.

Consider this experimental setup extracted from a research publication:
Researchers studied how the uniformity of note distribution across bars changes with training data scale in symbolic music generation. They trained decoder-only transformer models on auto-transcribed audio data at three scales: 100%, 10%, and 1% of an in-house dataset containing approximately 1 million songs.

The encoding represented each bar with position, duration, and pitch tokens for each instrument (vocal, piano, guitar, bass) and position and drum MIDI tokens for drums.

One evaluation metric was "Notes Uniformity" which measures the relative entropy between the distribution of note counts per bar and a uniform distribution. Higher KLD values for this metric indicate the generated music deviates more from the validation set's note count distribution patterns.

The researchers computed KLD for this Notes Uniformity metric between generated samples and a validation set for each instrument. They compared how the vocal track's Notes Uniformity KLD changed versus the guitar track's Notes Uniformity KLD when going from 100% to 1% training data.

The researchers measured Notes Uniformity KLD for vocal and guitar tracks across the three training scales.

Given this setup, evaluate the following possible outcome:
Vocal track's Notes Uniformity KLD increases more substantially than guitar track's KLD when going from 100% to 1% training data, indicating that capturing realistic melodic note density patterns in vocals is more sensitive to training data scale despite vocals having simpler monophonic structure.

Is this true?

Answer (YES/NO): YES